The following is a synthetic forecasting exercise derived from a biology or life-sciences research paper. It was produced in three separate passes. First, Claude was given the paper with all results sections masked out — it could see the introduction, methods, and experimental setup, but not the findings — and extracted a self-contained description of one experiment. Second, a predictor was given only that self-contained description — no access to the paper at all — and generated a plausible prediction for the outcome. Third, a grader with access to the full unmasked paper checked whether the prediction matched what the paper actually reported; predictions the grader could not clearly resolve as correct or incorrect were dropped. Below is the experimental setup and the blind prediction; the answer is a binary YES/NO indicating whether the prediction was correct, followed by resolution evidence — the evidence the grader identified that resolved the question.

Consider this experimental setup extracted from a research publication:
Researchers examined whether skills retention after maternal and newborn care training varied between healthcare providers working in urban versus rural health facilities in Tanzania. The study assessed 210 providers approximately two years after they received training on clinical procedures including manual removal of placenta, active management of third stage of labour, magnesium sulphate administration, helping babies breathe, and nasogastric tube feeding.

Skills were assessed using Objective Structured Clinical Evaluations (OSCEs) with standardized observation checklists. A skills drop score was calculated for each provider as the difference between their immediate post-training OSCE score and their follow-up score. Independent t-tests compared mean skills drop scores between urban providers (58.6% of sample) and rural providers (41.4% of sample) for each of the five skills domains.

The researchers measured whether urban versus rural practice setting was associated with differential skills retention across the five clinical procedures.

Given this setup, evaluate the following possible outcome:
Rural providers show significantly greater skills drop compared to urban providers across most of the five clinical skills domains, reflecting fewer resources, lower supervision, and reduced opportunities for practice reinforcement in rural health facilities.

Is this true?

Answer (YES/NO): NO